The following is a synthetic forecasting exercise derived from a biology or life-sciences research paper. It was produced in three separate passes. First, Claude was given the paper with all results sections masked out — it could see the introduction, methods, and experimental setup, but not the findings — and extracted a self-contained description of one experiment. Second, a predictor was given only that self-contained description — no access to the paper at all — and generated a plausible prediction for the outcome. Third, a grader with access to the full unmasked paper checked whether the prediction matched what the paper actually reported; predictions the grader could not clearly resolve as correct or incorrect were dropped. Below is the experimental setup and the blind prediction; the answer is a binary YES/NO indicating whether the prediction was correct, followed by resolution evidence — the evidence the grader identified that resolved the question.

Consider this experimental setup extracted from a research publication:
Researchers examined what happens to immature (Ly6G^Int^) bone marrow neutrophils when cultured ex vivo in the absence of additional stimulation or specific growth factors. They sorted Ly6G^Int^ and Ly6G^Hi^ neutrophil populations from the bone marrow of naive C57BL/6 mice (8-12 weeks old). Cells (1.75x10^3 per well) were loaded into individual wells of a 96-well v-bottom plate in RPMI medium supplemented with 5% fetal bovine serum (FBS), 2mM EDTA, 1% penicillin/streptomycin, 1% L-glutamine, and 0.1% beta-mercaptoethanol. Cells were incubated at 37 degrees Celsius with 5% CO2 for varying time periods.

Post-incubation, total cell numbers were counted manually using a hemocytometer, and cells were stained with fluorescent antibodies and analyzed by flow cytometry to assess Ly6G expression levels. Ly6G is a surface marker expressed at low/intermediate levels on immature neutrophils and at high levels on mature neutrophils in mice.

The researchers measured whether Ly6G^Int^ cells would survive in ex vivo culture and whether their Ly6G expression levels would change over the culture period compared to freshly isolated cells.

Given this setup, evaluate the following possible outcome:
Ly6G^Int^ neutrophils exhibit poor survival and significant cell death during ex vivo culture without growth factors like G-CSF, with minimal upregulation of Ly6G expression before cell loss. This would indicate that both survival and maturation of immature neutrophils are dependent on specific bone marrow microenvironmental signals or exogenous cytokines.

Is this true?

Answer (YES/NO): NO